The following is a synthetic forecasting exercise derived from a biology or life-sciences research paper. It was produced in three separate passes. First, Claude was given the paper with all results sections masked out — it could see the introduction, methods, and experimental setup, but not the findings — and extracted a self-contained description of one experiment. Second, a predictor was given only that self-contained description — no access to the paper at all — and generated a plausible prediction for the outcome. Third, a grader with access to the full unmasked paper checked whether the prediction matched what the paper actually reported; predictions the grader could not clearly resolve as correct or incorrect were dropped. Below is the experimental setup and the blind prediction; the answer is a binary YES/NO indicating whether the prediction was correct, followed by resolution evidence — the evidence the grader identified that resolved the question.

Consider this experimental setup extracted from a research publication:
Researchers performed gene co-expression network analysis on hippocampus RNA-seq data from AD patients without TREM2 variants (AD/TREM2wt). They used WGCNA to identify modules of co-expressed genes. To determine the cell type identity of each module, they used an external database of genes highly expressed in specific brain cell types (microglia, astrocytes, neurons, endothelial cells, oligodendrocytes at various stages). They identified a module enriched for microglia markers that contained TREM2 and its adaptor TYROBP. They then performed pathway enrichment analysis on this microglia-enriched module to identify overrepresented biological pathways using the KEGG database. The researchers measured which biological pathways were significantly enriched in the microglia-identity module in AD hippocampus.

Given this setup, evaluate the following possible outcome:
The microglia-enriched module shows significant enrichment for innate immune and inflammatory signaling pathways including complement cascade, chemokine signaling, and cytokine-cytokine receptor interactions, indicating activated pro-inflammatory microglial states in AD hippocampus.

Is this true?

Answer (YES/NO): NO